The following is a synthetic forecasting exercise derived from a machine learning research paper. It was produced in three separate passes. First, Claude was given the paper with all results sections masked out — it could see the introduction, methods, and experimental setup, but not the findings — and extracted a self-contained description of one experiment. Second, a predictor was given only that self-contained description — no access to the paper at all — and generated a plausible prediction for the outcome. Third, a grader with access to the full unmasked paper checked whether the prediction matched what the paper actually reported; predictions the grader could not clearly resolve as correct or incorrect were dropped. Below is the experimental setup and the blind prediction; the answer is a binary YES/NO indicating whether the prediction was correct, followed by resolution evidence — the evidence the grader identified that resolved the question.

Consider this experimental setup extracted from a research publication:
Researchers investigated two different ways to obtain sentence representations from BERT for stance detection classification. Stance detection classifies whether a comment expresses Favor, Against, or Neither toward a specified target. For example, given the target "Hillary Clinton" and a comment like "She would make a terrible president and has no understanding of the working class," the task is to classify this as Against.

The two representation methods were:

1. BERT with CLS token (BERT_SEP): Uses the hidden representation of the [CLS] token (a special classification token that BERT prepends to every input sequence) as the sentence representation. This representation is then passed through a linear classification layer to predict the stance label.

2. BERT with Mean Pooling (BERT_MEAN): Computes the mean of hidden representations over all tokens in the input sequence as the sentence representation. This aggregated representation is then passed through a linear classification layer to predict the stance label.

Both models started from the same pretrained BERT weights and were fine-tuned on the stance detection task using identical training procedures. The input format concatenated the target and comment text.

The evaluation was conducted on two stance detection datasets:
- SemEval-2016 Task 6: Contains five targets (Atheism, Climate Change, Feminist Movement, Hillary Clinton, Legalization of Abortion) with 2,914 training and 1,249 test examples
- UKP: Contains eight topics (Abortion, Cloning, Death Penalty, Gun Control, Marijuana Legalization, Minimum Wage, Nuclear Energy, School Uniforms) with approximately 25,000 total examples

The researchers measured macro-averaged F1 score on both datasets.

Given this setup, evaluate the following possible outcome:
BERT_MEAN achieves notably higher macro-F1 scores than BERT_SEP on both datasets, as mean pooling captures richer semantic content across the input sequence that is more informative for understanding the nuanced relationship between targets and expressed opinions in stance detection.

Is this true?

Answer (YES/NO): NO